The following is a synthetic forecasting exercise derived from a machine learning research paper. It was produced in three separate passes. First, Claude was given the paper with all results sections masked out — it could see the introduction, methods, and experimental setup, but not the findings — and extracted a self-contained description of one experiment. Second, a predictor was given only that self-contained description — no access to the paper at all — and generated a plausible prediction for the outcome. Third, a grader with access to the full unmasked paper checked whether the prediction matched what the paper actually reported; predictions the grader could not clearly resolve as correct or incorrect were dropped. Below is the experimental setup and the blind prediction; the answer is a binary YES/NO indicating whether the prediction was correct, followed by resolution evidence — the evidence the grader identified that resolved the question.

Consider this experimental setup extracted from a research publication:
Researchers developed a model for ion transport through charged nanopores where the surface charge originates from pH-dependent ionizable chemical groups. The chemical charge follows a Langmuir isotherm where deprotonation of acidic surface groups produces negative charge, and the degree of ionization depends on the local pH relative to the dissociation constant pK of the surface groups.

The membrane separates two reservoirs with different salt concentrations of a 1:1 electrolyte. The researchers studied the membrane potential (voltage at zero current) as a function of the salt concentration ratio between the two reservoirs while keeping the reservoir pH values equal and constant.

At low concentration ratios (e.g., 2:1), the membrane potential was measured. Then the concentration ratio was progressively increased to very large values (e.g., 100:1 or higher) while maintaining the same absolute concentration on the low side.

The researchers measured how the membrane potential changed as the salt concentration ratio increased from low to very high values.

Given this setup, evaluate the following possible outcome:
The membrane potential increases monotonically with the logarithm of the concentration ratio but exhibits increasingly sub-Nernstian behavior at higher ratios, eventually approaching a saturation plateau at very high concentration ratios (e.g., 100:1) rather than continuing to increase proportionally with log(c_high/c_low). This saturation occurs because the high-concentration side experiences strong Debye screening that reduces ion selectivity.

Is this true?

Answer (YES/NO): NO